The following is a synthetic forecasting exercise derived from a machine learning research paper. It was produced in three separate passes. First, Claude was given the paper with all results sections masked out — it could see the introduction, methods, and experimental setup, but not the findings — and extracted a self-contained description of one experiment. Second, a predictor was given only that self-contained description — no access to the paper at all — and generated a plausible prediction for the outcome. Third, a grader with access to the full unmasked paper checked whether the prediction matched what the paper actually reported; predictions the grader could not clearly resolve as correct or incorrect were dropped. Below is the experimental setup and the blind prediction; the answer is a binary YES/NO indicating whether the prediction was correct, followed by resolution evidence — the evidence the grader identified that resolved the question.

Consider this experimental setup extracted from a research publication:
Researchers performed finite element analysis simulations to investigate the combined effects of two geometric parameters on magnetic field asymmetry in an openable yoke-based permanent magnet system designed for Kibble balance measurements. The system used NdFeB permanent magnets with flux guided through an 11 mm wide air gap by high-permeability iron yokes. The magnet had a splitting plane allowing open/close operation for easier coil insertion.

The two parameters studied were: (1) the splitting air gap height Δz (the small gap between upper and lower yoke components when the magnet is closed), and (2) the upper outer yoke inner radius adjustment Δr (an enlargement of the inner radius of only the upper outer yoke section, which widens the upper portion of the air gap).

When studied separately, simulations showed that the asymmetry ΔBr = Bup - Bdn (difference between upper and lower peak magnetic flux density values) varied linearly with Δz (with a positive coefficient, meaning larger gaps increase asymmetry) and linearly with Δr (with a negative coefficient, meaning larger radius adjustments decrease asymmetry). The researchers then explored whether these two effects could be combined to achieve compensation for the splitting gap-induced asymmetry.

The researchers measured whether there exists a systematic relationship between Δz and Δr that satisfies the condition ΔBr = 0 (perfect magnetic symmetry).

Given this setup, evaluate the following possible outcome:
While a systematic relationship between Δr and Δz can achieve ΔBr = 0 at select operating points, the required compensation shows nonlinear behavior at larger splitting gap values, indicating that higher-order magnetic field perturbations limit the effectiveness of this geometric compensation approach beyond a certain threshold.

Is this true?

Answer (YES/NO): NO